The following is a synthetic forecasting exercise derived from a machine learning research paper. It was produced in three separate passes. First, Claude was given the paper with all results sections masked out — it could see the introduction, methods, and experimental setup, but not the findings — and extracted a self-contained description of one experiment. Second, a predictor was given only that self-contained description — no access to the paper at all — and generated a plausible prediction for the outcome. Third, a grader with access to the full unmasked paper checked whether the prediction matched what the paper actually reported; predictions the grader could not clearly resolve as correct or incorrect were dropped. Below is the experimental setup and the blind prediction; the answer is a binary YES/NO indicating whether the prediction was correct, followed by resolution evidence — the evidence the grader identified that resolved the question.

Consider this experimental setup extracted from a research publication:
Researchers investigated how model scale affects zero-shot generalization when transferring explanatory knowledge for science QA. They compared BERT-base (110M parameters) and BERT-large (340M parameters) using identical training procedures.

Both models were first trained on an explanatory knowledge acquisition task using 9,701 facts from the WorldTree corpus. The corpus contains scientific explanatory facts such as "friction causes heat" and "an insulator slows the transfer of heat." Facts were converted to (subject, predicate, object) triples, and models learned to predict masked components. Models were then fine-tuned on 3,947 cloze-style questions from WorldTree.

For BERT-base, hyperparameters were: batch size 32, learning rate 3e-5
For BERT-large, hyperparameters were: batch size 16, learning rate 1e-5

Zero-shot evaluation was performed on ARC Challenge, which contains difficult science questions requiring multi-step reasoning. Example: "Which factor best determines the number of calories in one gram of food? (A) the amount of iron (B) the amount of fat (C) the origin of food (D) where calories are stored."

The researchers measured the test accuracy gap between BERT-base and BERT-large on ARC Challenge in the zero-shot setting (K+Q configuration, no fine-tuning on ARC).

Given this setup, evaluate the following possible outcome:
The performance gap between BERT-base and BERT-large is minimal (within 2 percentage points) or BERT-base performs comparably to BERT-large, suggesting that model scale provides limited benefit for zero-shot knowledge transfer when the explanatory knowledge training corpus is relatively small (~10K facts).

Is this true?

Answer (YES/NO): YES